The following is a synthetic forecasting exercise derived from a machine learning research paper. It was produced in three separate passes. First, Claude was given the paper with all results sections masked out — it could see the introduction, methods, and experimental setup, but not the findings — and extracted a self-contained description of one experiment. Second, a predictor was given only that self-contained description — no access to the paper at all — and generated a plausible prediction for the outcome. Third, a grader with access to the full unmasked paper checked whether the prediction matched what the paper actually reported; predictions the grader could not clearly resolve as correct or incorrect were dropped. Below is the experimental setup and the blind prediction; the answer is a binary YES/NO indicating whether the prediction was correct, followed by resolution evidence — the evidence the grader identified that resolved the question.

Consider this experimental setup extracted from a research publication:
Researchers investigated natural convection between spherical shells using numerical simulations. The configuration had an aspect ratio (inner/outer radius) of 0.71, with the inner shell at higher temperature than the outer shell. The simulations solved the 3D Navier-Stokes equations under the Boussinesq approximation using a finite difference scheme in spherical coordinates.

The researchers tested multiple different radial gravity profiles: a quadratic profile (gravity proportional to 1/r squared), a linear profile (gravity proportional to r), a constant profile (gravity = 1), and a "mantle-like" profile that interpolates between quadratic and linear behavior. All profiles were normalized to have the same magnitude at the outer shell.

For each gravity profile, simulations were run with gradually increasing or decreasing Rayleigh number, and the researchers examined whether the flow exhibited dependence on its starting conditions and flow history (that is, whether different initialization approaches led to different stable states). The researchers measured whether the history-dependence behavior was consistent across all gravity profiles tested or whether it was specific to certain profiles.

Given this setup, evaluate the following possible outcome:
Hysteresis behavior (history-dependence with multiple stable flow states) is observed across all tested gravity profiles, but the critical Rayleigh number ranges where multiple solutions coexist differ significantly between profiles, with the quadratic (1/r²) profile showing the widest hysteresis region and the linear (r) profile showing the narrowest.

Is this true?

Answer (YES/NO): NO